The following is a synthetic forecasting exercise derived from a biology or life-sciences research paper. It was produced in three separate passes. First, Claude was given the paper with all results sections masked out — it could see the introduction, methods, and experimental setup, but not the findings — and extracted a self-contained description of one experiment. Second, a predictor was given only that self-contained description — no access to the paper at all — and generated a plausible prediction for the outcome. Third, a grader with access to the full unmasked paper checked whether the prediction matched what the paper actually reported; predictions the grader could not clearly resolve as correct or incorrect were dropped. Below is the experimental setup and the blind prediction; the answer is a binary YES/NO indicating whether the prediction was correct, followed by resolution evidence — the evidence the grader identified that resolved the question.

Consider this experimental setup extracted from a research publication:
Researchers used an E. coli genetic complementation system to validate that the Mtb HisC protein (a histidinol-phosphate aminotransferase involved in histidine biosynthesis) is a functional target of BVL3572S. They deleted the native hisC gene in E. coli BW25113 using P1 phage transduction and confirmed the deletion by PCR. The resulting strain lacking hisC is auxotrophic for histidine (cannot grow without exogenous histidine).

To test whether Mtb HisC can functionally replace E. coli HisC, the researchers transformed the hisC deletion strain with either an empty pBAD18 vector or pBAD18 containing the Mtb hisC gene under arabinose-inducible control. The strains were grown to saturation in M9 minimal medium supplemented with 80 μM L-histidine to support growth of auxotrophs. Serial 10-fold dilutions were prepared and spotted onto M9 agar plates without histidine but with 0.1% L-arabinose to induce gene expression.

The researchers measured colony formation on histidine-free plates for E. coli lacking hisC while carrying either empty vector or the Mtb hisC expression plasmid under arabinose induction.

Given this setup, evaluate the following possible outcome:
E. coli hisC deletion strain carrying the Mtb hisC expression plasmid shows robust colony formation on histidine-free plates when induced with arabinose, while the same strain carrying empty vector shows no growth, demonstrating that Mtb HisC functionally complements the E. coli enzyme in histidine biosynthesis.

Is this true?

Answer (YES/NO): YES